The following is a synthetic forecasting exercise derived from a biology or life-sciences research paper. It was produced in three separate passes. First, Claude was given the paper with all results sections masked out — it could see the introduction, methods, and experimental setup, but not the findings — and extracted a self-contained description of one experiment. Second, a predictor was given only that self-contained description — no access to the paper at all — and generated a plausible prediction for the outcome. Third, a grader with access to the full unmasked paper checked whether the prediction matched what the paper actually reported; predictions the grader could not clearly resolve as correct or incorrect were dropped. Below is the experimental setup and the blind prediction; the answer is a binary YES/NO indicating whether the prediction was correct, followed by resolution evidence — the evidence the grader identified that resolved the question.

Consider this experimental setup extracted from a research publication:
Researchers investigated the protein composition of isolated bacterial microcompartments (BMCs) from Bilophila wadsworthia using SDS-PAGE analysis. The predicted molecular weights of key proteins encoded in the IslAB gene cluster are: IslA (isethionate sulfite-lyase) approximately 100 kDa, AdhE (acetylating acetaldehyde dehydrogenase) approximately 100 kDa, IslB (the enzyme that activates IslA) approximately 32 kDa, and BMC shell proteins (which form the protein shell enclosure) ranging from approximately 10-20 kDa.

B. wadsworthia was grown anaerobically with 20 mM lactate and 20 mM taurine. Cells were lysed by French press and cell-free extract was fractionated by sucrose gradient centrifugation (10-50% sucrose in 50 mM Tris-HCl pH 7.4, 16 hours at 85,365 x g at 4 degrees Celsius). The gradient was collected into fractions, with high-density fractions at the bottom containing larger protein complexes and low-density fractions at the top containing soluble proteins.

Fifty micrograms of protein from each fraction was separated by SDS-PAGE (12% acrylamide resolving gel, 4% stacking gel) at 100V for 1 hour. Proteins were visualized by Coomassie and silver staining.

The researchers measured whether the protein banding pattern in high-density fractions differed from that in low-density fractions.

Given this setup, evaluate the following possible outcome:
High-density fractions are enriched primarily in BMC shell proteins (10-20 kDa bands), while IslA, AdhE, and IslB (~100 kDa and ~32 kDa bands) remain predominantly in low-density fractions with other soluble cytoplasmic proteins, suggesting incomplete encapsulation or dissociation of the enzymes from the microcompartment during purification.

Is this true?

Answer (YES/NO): NO